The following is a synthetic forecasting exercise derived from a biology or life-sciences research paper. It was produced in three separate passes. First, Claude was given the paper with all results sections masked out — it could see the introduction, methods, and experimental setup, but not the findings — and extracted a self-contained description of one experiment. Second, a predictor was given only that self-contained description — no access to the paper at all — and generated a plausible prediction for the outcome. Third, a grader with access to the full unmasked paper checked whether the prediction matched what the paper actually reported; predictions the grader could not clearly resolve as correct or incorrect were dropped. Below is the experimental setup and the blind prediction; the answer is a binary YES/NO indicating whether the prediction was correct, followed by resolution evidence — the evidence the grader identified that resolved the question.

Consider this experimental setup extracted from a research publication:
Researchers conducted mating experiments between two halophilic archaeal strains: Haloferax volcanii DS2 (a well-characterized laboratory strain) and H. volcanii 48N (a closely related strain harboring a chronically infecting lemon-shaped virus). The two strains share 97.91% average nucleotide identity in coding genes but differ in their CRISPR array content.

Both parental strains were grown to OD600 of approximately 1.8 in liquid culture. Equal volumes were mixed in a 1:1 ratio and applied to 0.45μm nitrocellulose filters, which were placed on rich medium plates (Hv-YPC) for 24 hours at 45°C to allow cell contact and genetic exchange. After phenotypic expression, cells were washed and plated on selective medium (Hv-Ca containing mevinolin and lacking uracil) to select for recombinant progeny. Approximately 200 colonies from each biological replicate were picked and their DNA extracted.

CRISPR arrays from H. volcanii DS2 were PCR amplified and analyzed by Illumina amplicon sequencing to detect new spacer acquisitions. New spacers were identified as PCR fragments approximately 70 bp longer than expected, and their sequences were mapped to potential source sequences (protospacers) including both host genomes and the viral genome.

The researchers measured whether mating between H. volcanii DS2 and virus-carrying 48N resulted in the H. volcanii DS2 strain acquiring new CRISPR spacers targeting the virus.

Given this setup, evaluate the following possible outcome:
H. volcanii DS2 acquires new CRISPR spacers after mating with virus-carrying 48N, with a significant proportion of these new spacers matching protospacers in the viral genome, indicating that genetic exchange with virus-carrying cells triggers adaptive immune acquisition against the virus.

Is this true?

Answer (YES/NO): YES